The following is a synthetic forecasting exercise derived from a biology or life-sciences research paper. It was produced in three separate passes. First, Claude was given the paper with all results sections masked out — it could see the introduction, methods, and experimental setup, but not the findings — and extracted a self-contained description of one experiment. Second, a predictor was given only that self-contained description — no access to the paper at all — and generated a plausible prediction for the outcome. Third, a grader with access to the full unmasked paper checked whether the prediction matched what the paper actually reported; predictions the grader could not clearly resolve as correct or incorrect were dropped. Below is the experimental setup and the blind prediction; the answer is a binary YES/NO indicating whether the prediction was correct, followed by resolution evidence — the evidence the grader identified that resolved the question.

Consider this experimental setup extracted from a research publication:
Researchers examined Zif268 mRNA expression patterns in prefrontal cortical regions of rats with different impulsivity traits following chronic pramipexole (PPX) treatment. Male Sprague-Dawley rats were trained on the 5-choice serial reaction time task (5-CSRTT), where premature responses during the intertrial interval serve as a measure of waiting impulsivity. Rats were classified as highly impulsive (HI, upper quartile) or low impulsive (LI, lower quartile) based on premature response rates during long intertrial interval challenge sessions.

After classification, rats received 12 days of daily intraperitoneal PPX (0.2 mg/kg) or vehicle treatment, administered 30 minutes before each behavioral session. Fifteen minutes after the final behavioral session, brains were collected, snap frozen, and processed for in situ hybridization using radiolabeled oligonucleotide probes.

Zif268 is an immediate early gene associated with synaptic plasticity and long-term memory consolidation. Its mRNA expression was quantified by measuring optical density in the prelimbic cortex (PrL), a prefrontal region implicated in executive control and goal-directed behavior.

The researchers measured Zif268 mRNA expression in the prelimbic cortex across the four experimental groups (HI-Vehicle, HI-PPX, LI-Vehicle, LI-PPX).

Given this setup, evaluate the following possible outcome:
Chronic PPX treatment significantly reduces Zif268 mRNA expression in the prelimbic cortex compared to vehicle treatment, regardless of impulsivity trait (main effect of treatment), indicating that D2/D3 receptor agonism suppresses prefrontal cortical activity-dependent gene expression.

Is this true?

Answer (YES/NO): YES